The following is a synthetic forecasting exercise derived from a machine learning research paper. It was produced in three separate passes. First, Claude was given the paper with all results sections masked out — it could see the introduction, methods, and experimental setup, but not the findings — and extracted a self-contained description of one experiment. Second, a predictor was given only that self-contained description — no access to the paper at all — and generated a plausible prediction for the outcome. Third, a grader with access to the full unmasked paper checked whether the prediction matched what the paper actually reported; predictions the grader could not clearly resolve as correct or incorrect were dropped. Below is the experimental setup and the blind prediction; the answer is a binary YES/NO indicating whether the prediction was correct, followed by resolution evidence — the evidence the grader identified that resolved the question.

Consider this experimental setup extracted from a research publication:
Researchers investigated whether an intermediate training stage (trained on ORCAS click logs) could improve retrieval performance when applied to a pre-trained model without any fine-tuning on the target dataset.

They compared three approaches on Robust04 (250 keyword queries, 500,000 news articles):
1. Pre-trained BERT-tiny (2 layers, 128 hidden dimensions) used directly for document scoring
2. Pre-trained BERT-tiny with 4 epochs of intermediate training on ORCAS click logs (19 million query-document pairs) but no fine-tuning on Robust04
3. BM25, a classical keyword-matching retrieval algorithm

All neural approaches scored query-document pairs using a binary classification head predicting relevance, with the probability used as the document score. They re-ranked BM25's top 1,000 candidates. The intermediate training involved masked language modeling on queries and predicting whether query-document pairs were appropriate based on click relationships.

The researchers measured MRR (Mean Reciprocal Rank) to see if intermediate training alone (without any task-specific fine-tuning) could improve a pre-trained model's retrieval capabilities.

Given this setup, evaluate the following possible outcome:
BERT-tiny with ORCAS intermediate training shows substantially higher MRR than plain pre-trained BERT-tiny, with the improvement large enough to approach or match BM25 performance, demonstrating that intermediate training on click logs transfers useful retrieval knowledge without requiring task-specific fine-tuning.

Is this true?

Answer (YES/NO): NO